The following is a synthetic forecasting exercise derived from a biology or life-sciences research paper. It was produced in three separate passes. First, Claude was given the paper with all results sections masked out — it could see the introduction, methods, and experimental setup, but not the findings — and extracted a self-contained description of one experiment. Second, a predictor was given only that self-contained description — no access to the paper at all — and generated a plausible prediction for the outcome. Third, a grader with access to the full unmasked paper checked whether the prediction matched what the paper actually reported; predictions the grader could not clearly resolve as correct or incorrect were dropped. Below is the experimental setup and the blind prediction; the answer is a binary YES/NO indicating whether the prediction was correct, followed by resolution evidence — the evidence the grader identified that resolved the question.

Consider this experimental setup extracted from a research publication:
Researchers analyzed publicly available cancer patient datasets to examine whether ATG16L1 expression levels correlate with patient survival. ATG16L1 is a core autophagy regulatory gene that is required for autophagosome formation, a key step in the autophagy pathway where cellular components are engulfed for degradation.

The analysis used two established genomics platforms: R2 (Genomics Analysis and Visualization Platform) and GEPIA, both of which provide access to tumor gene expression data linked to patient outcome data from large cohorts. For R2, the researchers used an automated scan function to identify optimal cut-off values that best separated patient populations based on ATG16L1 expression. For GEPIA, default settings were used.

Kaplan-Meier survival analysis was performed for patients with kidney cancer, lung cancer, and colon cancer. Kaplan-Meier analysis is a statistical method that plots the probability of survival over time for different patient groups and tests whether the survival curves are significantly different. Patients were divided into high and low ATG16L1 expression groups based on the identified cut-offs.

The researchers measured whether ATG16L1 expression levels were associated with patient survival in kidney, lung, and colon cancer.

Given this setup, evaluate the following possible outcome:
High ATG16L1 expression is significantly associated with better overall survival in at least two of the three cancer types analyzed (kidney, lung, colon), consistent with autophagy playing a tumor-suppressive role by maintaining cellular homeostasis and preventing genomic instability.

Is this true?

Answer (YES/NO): NO